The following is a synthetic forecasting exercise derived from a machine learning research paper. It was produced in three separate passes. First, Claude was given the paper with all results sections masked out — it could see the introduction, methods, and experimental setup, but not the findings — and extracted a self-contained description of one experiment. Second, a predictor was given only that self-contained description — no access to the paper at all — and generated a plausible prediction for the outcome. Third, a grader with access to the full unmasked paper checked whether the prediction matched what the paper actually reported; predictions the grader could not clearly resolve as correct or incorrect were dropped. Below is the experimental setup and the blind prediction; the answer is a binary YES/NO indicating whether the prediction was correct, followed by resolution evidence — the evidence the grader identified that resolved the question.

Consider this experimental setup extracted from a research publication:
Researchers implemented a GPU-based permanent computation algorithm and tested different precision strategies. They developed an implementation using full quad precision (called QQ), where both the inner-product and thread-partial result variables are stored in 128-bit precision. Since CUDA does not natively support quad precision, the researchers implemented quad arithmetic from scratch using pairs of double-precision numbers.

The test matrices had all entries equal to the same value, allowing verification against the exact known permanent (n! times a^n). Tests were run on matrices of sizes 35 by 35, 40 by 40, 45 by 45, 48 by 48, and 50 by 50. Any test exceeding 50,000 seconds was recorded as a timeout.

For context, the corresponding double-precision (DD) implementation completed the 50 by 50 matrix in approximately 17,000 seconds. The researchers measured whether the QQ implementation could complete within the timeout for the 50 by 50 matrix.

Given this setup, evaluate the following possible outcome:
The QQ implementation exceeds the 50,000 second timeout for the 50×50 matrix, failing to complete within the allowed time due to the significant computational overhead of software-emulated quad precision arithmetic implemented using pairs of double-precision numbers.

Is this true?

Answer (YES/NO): YES